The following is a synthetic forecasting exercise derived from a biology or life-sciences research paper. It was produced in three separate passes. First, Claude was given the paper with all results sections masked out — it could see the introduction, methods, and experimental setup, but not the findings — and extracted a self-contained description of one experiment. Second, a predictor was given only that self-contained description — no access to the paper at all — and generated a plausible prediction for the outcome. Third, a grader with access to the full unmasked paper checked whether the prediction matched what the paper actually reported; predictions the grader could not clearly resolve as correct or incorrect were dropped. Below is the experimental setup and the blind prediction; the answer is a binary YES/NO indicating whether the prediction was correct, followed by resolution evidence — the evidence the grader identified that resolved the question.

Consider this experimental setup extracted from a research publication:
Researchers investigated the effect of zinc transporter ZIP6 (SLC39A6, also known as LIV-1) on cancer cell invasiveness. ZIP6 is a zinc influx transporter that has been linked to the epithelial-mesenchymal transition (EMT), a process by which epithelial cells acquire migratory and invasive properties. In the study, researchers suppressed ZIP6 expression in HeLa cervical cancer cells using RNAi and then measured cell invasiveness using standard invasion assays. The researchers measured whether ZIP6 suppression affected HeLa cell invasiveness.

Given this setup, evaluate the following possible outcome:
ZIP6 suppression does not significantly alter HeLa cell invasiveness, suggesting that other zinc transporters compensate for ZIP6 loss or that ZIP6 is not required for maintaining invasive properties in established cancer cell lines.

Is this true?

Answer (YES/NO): NO